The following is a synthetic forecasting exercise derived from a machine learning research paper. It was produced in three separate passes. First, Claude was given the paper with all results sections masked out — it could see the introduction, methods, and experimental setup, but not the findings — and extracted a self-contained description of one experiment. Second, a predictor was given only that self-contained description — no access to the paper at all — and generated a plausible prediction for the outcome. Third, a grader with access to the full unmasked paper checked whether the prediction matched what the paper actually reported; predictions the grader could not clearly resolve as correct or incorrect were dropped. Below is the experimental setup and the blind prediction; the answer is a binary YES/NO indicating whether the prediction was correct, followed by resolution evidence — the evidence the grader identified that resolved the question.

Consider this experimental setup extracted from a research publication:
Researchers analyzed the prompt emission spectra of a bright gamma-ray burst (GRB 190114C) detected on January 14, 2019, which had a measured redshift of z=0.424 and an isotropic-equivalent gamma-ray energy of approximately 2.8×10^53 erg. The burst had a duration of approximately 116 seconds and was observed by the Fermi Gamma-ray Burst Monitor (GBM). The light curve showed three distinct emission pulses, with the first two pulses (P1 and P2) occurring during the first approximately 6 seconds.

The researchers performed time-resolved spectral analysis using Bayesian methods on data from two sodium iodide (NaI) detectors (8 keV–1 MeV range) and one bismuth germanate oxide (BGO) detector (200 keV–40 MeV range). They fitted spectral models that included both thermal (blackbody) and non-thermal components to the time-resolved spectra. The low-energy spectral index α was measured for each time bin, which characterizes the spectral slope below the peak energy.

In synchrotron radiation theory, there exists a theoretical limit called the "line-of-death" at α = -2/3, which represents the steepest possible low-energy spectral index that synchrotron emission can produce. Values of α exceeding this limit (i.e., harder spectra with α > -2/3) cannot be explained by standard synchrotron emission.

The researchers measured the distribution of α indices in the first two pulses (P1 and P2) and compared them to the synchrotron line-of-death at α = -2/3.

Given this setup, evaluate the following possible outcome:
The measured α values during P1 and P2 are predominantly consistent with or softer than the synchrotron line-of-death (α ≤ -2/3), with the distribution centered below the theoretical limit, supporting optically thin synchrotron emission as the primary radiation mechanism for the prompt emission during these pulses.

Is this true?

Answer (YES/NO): NO